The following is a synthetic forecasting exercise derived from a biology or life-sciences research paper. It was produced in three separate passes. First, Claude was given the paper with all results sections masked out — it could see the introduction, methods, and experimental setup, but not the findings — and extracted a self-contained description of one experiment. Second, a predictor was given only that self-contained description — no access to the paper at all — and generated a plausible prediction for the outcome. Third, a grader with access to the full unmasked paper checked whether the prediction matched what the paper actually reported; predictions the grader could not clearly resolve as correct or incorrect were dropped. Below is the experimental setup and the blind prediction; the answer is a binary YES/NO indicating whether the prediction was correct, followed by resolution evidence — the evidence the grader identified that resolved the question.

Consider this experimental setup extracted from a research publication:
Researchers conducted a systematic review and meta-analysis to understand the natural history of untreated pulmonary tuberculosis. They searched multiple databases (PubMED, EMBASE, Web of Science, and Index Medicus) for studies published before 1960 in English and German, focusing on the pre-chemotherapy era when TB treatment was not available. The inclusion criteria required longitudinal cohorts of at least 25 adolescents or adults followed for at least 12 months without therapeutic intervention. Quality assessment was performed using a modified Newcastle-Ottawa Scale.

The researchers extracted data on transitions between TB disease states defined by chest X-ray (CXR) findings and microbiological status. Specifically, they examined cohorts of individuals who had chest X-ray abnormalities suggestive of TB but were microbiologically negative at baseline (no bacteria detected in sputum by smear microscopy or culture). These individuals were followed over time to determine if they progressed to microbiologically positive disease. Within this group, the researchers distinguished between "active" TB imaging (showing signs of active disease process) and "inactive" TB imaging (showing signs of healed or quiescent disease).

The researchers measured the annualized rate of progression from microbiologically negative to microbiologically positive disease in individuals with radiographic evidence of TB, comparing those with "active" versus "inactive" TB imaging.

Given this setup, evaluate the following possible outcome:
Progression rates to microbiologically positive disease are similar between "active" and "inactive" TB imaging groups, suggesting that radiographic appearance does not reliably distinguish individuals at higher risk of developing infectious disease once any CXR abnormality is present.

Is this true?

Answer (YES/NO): NO